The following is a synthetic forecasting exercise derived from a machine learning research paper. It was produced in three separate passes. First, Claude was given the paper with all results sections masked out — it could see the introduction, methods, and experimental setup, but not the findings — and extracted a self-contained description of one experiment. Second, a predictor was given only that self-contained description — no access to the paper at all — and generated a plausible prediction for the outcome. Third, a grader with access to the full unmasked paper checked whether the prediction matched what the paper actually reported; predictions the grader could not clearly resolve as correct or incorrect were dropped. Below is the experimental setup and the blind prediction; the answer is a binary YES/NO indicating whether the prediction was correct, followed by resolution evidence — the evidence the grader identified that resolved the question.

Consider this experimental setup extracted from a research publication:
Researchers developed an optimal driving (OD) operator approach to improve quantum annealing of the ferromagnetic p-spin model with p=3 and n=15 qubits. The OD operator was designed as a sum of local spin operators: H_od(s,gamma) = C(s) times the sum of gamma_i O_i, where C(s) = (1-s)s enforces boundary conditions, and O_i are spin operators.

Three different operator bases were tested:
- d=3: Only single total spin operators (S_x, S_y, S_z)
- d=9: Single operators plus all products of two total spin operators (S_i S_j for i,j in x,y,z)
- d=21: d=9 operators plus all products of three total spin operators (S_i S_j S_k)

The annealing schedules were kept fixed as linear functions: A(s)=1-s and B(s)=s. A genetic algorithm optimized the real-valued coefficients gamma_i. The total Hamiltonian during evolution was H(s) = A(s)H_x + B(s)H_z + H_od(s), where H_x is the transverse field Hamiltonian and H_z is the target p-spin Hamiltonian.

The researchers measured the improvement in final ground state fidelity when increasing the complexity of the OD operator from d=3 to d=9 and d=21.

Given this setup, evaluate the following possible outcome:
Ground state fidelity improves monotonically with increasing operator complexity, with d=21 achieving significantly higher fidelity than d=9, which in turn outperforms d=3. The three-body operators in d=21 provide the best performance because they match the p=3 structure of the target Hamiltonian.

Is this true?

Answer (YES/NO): NO